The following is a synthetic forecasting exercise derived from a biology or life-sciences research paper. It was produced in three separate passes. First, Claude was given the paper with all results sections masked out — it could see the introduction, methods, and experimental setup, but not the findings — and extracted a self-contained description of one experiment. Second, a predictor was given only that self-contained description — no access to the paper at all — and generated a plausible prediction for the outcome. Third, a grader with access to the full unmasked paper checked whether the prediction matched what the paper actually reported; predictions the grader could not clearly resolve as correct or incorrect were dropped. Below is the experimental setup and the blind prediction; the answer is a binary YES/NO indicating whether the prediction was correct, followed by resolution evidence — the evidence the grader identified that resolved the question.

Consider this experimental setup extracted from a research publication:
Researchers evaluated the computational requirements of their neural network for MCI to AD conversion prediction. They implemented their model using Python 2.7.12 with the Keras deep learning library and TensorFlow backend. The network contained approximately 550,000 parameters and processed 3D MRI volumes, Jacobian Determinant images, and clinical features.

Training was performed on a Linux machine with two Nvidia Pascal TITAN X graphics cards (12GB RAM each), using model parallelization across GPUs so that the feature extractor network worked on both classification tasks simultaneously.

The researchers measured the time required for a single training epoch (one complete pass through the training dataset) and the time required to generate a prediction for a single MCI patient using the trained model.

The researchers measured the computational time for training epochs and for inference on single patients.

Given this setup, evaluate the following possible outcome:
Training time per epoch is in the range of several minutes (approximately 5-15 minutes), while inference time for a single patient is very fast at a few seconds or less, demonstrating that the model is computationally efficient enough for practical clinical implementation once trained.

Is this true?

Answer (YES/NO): NO